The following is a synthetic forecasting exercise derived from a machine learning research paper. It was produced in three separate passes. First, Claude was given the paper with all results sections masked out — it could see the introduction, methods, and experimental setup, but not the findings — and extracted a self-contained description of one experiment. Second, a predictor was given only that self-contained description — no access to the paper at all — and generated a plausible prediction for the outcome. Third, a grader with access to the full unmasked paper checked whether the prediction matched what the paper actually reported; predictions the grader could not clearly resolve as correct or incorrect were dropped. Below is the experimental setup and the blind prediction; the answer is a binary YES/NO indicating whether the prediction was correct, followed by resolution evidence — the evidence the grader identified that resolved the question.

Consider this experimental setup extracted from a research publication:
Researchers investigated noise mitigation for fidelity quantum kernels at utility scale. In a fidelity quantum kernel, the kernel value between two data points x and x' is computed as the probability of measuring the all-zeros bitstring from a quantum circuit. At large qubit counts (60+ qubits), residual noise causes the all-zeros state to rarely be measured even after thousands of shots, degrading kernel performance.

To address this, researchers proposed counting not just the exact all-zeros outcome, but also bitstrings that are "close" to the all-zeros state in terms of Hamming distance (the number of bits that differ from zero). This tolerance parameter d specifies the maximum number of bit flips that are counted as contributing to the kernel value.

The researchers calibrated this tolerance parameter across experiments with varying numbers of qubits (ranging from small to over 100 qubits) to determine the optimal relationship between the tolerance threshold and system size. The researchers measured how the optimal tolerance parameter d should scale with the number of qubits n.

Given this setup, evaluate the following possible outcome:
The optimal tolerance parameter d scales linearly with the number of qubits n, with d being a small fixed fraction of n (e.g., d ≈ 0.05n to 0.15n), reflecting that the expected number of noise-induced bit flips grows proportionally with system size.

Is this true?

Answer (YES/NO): YES